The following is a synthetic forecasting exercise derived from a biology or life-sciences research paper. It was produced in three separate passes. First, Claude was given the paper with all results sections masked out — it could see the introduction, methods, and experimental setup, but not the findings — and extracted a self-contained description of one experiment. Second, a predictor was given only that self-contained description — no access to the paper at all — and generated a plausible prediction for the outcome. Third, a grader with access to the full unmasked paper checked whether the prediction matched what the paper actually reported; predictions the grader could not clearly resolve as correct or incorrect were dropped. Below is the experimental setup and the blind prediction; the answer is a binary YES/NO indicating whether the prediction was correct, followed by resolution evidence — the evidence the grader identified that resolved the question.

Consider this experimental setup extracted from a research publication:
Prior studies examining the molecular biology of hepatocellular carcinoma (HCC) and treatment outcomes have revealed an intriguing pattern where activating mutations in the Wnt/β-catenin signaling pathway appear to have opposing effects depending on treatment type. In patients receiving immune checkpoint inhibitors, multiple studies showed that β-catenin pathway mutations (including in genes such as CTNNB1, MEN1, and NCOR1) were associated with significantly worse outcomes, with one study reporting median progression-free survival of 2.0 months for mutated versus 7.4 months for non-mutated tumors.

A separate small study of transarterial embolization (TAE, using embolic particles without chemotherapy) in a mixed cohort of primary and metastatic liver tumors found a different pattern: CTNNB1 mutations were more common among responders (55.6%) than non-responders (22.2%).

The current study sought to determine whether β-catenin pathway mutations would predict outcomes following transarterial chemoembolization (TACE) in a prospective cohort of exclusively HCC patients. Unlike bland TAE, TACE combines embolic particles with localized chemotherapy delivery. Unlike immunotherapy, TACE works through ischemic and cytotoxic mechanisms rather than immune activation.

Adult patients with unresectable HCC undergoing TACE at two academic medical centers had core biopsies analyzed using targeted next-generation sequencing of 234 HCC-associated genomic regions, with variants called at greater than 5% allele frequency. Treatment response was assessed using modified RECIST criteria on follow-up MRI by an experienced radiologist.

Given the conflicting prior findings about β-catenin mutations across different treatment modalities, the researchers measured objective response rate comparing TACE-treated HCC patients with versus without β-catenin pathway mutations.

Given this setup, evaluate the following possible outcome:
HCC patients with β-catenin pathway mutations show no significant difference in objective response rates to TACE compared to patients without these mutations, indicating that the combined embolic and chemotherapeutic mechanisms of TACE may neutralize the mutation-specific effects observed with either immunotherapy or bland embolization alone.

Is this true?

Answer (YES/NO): NO